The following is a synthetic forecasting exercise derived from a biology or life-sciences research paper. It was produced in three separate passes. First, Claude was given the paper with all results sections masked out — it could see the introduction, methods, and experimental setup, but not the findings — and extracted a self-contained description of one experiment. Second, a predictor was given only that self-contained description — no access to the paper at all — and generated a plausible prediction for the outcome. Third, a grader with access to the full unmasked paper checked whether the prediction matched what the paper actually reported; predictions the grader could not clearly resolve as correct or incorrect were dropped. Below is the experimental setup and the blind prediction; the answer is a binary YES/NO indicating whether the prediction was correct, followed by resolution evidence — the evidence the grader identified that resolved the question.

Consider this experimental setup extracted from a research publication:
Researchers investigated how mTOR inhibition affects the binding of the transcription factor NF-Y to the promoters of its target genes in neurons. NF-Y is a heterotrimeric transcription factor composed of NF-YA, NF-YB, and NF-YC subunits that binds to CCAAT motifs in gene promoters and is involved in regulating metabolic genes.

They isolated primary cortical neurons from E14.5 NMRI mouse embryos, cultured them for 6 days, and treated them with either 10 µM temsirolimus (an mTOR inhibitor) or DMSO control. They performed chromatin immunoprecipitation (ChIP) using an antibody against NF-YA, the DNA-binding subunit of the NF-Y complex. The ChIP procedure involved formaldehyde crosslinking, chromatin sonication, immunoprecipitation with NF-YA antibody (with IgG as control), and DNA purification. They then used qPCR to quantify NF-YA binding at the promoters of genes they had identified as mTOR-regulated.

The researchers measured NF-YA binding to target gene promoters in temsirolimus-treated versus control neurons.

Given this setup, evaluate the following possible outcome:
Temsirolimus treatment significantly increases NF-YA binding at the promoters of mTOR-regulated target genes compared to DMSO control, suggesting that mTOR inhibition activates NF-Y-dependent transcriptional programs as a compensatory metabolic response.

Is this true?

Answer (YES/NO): NO